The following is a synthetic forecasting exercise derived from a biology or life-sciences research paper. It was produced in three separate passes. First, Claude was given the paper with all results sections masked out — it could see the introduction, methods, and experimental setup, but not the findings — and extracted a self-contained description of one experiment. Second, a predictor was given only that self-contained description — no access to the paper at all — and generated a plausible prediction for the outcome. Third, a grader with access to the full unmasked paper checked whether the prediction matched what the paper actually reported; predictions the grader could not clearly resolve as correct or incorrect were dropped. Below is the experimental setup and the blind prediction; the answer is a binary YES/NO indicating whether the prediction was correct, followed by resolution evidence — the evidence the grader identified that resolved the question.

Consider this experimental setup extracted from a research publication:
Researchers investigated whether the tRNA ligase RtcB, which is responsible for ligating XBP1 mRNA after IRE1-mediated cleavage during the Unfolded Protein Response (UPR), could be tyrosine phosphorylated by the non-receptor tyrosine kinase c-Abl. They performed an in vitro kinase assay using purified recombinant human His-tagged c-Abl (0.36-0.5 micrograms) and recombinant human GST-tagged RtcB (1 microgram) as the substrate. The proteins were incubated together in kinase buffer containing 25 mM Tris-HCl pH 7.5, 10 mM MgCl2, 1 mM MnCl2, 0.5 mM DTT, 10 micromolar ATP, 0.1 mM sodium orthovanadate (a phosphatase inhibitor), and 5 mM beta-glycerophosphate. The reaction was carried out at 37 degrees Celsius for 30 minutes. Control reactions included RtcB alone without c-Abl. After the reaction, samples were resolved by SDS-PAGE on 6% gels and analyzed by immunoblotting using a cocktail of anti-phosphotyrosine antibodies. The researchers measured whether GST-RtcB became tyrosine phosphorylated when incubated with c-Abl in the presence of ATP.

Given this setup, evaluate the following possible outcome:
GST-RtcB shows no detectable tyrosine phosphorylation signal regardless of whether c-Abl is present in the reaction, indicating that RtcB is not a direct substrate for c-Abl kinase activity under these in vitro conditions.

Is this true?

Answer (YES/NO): NO